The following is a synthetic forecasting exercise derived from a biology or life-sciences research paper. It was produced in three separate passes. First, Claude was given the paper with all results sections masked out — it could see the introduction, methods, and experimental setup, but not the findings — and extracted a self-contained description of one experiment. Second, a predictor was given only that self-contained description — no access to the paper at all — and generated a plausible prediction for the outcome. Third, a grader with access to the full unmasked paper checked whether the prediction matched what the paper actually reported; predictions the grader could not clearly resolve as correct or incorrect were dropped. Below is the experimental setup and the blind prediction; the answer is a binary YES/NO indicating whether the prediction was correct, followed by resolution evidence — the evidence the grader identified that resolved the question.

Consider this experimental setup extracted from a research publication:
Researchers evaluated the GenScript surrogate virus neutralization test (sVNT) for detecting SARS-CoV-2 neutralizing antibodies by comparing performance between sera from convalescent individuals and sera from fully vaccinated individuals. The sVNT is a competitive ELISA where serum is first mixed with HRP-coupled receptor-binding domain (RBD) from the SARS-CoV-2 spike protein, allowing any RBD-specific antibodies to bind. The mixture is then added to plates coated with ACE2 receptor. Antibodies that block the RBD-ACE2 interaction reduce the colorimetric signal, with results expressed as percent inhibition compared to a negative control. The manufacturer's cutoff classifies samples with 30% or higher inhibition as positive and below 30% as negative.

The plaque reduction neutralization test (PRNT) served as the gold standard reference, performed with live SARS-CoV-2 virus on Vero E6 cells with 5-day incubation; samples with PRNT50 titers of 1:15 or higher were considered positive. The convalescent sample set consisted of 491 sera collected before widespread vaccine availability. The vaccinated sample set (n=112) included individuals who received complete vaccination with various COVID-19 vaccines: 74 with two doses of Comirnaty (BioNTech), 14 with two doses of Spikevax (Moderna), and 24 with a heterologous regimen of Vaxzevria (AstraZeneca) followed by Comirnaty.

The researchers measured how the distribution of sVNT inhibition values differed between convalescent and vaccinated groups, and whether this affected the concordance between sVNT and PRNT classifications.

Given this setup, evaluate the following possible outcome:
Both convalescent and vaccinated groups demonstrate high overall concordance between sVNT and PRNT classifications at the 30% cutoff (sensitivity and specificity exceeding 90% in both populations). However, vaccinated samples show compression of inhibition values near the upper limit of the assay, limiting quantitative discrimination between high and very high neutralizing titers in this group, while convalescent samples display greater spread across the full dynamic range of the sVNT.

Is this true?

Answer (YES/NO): NO